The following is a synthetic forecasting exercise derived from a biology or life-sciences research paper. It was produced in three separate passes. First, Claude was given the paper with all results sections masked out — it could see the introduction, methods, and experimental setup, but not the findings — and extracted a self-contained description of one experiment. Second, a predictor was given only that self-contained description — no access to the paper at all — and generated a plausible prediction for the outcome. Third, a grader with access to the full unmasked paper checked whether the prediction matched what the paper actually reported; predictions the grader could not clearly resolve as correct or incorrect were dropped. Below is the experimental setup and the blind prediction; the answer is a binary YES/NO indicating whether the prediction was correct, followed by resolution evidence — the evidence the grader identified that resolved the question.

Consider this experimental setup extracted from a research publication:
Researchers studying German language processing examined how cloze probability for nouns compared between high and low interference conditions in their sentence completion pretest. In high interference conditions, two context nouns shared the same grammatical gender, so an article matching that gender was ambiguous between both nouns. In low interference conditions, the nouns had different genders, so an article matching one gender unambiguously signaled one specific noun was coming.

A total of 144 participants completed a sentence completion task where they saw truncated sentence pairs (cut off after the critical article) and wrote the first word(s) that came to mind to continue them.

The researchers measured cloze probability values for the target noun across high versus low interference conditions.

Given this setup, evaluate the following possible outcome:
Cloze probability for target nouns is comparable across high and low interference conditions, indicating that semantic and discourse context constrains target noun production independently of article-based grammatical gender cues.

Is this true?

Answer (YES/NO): NO